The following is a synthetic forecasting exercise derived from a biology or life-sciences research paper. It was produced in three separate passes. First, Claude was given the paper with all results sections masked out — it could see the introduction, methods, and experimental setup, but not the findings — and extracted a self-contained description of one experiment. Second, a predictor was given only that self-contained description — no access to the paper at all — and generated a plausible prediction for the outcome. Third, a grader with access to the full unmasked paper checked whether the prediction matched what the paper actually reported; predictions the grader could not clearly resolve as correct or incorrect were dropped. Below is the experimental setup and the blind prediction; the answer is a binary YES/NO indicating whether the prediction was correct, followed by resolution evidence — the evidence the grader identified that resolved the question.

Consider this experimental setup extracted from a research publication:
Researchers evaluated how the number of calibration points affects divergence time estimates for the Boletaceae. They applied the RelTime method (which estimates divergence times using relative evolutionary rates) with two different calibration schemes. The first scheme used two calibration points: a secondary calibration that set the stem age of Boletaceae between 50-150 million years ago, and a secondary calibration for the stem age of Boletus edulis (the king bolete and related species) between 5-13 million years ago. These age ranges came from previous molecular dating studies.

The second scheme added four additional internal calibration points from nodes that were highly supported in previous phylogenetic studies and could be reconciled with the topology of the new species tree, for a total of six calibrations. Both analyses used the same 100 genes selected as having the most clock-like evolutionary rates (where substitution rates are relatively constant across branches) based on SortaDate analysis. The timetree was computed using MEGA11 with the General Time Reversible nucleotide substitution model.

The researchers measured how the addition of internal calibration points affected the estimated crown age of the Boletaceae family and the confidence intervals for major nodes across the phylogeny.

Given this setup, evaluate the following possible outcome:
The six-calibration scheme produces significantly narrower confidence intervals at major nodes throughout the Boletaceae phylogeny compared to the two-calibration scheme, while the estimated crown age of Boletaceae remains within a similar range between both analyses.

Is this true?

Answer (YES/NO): NO